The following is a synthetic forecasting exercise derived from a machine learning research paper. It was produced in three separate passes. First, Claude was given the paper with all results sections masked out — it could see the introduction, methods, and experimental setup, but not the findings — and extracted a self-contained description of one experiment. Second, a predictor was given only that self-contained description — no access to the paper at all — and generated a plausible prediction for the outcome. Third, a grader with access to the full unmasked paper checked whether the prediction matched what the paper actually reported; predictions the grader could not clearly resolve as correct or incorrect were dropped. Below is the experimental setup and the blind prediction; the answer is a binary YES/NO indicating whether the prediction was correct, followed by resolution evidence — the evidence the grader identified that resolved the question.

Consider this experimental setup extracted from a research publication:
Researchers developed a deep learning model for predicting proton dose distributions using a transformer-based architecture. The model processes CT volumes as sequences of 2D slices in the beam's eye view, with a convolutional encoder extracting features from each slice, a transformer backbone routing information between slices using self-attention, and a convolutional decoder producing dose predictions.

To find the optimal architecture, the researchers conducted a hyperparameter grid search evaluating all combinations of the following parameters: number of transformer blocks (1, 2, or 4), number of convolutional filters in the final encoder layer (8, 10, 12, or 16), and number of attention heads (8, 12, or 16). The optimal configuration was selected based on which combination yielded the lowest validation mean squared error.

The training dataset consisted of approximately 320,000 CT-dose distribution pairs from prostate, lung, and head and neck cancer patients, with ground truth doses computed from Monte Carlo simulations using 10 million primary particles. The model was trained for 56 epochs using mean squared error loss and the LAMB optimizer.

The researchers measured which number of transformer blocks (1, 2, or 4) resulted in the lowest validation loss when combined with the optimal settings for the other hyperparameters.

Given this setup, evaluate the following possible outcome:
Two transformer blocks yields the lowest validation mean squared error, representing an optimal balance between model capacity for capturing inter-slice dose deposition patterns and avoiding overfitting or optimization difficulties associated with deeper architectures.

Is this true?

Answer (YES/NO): NO